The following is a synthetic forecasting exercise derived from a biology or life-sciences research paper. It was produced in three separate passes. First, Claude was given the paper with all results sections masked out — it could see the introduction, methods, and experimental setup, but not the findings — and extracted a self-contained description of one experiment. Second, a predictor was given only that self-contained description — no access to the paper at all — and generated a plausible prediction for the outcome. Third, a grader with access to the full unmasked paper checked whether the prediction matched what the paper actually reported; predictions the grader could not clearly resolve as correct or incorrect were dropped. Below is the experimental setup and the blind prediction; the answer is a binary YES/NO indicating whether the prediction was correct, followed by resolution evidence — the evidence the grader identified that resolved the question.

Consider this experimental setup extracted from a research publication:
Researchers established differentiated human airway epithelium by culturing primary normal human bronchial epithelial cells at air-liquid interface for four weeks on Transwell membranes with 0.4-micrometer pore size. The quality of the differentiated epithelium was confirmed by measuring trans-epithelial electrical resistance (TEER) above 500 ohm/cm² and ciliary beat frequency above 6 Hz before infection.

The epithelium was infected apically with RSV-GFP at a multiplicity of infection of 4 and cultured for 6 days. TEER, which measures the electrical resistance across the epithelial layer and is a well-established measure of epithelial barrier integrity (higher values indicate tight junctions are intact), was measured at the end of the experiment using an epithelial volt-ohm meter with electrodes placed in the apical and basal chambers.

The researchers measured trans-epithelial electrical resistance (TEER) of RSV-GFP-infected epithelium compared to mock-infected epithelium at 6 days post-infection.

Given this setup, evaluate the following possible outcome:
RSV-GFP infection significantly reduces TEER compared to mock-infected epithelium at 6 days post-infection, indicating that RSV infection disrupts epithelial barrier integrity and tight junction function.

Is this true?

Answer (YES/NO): NO